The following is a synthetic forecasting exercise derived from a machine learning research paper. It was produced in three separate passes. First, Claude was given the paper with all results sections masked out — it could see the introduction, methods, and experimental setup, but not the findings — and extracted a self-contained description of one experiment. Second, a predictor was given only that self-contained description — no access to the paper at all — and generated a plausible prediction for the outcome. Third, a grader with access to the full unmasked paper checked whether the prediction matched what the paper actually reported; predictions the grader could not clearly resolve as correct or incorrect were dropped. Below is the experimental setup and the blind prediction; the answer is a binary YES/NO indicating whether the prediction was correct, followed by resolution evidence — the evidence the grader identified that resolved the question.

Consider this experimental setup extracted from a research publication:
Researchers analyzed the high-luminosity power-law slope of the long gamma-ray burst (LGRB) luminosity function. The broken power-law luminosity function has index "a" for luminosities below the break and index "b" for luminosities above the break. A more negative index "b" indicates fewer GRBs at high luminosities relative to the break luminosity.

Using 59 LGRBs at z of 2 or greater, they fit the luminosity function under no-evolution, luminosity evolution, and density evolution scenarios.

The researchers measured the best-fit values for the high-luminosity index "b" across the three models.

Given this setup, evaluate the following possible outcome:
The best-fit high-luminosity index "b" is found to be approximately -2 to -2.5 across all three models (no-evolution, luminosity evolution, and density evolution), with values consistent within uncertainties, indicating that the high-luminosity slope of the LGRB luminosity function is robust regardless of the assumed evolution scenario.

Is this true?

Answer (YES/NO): NO